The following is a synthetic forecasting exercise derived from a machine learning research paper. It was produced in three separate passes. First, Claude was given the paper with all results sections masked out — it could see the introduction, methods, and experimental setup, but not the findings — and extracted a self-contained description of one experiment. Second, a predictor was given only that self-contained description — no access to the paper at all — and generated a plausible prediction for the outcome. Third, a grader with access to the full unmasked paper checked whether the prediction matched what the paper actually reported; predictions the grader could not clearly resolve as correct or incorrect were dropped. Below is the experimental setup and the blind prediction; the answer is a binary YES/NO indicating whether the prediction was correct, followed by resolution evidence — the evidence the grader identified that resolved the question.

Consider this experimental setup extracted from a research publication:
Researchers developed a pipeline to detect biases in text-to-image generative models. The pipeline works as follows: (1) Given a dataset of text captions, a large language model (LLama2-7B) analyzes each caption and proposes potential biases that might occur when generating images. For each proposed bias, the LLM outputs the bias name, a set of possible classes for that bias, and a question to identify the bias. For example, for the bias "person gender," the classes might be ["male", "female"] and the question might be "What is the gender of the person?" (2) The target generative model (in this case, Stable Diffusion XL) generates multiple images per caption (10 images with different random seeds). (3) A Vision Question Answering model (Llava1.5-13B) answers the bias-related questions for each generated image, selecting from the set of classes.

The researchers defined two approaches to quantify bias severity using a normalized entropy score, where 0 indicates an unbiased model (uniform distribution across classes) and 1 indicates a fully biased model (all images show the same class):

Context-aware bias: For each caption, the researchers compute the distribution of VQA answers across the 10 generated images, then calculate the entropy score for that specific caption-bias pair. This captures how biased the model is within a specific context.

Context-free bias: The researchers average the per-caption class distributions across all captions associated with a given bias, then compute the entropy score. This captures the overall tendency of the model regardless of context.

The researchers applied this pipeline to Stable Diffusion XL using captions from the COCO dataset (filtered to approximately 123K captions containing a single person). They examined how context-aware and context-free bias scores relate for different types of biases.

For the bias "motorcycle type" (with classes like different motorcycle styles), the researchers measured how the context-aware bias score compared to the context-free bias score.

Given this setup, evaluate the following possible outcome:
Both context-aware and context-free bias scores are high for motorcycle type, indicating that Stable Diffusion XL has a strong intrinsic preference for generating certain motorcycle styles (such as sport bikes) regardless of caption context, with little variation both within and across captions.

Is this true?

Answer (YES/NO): NO